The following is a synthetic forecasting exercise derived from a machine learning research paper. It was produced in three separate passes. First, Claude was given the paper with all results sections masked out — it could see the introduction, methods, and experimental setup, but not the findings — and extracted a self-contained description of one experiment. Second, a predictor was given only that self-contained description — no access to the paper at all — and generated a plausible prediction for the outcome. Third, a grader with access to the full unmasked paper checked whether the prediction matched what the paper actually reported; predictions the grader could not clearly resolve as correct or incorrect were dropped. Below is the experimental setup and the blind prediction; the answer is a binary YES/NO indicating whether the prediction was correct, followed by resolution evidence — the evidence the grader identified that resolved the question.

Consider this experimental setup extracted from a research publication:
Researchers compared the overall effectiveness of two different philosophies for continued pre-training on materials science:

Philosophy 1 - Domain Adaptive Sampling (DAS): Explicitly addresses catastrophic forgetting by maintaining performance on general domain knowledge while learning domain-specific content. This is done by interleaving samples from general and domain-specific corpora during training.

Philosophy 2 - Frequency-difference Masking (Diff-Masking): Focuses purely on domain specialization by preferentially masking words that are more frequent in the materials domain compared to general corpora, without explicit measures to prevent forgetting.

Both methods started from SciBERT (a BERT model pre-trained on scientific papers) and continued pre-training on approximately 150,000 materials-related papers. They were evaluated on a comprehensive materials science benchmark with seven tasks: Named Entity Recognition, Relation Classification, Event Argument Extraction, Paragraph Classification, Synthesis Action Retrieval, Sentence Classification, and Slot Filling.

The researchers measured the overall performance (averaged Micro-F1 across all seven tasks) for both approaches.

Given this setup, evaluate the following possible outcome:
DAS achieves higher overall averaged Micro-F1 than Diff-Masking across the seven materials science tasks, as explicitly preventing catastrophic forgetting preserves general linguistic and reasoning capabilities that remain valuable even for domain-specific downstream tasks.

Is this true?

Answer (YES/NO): YES